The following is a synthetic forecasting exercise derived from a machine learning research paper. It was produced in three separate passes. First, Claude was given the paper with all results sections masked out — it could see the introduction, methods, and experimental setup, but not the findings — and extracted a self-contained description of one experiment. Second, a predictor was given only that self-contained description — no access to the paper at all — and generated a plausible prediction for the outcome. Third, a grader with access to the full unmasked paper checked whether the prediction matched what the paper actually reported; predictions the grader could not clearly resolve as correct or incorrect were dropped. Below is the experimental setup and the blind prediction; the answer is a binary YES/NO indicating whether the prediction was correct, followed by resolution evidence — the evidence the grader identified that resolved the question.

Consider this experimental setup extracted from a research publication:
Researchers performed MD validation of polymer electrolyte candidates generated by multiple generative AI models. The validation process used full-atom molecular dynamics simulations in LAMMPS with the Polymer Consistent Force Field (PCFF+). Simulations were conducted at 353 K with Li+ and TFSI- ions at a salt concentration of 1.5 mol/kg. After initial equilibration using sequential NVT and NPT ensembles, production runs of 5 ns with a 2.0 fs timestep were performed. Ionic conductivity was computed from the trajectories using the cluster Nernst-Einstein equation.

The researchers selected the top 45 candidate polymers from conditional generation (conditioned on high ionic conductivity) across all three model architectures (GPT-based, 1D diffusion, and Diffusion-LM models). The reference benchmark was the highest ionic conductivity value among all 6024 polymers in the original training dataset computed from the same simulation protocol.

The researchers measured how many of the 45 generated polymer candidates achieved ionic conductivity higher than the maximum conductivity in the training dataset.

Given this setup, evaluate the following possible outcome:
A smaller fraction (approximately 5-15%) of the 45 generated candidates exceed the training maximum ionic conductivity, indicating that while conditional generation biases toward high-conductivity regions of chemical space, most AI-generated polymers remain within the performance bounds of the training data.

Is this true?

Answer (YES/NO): NO